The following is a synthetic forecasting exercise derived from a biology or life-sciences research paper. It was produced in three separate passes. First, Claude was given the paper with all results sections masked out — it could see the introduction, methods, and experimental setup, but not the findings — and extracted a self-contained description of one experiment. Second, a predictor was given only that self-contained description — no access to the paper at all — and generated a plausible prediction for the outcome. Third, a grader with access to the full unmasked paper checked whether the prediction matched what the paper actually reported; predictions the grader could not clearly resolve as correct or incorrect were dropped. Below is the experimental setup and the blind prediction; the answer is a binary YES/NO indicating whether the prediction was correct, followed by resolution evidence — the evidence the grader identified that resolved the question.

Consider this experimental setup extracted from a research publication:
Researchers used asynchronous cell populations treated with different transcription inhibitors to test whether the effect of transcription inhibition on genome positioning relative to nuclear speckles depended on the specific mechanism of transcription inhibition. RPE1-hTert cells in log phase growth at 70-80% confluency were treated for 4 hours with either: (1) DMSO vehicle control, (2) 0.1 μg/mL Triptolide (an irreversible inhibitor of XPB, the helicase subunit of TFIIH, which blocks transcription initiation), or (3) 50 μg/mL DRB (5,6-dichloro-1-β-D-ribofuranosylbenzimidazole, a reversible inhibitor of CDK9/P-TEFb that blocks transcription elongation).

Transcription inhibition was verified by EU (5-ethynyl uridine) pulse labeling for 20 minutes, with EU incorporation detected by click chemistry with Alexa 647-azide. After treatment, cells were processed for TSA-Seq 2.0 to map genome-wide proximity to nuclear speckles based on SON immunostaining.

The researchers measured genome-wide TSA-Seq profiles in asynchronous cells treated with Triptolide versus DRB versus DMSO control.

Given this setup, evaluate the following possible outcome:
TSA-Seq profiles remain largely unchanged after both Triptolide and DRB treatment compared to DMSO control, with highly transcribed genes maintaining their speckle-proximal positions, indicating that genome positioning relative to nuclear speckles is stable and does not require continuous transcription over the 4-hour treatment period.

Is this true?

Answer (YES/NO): YES